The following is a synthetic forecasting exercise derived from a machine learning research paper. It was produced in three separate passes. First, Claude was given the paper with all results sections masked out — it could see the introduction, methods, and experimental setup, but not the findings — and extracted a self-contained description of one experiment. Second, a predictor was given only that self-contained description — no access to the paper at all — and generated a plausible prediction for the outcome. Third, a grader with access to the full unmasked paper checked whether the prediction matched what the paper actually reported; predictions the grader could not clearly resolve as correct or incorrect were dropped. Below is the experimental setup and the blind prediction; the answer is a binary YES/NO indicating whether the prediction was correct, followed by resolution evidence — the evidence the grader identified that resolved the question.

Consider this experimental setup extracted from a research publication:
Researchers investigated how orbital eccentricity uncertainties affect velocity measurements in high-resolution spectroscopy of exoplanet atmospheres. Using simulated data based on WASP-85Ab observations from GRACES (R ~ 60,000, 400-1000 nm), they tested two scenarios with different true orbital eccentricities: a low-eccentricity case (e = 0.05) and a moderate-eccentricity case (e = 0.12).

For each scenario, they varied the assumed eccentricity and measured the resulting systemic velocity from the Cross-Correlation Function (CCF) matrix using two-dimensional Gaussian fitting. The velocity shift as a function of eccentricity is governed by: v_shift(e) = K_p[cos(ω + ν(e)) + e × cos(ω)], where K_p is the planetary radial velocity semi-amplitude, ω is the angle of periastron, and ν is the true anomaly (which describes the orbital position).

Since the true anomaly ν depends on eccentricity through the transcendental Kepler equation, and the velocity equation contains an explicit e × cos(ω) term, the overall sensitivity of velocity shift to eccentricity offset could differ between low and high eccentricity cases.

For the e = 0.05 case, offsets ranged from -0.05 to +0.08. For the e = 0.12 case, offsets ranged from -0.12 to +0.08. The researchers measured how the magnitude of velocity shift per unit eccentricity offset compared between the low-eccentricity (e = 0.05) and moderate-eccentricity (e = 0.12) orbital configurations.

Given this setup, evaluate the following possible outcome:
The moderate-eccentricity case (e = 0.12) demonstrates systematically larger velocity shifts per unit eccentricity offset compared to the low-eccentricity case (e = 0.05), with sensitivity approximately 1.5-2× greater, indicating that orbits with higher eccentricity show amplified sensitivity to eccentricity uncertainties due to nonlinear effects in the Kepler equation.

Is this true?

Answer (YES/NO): NO